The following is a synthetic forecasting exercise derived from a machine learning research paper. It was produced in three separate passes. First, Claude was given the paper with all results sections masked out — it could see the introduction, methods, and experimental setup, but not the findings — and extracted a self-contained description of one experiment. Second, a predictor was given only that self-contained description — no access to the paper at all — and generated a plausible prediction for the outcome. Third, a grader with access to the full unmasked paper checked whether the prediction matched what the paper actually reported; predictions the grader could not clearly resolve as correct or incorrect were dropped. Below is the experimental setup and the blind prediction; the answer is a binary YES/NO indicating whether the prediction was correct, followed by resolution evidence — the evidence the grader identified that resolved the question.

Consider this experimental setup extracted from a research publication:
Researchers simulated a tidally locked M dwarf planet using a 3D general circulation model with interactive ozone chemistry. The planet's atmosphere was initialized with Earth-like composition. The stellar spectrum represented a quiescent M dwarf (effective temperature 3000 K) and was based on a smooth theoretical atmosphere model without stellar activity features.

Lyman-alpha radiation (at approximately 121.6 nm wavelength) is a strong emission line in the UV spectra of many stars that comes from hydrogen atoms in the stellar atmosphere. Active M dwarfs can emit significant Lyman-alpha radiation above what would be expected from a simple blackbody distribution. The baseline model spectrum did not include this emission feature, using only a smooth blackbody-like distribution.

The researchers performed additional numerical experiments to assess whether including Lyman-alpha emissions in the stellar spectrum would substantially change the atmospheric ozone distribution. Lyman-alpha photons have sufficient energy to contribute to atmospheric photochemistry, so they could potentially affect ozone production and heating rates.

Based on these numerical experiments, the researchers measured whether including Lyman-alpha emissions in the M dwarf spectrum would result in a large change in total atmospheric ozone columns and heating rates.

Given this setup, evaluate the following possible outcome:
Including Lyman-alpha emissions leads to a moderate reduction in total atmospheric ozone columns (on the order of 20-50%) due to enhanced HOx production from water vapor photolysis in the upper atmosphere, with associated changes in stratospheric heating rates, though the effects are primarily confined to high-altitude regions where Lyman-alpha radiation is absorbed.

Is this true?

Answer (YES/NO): NO